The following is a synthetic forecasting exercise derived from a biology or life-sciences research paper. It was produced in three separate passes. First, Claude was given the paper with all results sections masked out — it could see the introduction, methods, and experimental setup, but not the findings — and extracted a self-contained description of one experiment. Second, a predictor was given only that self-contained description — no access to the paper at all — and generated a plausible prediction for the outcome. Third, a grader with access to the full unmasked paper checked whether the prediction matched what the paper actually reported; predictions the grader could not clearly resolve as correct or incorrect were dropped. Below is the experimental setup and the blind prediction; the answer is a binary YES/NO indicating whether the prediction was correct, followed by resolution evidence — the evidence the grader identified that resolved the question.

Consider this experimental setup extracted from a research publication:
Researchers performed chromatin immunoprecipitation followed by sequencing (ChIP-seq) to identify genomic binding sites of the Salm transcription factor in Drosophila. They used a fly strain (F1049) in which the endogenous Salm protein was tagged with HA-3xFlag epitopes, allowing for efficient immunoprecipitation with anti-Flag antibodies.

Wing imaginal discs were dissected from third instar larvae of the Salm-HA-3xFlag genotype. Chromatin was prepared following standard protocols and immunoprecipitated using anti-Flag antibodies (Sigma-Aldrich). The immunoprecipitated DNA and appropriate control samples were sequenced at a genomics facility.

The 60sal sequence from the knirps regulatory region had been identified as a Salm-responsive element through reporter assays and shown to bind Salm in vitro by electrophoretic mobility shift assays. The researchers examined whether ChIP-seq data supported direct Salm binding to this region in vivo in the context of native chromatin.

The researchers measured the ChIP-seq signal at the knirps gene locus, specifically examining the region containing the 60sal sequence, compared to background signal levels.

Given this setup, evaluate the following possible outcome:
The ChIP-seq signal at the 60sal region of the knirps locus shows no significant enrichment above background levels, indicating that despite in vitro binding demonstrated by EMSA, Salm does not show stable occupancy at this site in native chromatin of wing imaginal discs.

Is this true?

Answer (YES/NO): NO